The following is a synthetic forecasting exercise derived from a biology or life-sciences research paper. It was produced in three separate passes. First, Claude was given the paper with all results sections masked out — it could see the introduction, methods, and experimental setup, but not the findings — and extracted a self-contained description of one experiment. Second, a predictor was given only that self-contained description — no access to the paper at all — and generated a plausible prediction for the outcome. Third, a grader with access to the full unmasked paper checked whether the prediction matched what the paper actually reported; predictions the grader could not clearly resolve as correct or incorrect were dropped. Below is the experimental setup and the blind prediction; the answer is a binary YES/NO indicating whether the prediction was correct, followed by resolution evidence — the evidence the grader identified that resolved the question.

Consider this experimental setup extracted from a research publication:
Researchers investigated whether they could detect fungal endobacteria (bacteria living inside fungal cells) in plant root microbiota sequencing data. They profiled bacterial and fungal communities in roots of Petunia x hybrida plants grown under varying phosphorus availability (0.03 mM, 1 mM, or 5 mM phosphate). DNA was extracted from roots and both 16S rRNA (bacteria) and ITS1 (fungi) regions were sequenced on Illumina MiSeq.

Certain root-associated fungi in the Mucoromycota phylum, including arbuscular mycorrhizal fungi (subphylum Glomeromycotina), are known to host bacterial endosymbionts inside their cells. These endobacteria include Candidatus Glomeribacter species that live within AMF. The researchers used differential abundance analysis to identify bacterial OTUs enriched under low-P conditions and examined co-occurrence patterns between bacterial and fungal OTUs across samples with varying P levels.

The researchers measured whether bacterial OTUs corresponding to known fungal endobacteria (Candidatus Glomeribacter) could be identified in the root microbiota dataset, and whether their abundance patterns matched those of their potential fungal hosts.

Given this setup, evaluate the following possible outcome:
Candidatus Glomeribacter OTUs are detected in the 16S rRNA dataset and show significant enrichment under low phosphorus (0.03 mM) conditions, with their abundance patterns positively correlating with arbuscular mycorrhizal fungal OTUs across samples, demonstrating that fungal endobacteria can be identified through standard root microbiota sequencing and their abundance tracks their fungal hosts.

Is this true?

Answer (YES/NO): YES